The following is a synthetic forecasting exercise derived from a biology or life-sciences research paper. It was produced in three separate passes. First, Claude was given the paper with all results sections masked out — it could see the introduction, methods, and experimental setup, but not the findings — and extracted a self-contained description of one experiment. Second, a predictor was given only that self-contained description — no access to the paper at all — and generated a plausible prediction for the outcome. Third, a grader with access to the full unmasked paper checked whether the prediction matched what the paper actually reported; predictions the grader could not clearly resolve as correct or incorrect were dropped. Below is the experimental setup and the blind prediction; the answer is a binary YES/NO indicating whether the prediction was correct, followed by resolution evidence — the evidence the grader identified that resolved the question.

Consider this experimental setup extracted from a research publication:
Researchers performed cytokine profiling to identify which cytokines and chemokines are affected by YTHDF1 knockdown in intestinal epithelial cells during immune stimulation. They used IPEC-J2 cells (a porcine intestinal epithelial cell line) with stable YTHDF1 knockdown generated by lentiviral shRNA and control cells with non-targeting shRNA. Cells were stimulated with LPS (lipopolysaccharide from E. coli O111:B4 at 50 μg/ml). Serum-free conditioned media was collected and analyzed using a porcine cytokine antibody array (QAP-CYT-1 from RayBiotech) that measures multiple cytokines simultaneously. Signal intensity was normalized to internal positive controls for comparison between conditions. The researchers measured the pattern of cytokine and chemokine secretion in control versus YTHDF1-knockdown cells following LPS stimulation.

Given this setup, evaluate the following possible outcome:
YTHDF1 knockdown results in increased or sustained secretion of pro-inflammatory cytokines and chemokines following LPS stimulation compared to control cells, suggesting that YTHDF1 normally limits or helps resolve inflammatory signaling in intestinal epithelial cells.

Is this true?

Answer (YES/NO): NO